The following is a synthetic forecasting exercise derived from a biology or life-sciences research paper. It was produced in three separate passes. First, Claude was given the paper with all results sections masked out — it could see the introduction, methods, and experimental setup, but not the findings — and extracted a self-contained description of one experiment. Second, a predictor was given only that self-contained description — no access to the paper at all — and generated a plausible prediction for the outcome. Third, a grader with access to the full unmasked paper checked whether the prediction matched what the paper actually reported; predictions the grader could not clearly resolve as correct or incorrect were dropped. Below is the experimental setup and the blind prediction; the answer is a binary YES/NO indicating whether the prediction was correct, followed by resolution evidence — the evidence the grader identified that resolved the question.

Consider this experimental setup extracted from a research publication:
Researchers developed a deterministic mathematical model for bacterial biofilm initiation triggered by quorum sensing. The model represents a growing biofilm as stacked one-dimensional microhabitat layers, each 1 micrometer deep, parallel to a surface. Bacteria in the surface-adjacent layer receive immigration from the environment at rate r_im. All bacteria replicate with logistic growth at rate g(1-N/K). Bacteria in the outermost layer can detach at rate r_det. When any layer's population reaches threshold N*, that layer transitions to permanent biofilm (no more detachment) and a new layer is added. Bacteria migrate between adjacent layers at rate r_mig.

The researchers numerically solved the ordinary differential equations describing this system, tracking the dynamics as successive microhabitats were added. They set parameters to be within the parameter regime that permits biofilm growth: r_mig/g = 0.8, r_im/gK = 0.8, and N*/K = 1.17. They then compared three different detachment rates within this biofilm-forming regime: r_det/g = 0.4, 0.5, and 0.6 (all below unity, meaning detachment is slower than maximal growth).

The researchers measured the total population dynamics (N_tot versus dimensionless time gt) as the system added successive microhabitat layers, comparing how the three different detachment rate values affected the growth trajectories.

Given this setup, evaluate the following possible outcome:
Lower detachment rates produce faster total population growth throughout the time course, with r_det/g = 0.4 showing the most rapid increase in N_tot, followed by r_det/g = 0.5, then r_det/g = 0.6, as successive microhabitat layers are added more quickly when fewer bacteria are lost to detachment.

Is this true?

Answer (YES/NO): NO